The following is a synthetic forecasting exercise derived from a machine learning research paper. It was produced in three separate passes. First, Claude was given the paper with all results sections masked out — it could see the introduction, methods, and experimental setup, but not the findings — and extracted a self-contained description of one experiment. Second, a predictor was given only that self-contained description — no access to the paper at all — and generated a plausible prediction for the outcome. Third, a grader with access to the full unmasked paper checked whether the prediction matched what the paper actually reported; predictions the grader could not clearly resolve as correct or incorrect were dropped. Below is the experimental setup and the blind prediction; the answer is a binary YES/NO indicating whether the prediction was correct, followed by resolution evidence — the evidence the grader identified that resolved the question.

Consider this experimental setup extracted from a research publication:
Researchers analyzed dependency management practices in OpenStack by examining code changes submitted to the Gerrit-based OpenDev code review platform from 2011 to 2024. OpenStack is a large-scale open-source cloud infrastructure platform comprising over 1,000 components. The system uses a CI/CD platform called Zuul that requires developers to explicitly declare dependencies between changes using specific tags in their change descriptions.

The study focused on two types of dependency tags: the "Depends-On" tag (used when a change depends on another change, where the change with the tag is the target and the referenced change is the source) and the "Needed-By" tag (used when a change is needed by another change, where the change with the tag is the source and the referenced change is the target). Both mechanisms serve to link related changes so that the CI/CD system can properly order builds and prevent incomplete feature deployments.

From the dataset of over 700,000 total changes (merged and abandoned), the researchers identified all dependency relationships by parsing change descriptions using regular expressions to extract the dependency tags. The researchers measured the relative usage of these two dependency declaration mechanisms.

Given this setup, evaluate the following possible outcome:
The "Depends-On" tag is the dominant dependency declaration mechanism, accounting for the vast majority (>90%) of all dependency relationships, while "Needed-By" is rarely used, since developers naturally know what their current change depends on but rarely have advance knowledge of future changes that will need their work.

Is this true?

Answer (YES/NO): YES